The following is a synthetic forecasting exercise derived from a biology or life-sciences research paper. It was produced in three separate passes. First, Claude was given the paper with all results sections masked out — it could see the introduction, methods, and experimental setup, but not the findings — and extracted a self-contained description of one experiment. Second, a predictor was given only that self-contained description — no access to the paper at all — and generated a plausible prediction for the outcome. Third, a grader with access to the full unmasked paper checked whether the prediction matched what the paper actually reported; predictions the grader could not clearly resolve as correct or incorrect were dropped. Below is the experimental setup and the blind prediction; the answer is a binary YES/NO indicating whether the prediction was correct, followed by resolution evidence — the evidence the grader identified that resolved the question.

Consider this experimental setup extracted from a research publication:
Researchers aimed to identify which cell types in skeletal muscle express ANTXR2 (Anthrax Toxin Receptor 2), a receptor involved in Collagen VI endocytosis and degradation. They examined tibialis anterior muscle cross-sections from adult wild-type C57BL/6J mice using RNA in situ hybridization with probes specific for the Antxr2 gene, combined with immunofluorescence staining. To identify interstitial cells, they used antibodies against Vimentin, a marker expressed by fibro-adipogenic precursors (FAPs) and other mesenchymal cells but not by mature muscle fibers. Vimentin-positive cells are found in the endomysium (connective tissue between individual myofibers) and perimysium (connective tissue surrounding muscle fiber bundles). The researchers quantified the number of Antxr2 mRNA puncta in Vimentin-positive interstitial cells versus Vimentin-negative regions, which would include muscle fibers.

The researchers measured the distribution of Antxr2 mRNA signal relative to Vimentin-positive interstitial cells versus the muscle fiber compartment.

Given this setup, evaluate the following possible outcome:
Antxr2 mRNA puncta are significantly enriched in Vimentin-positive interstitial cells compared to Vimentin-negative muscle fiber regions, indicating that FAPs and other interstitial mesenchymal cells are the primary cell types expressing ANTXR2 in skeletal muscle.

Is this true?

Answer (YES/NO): YES